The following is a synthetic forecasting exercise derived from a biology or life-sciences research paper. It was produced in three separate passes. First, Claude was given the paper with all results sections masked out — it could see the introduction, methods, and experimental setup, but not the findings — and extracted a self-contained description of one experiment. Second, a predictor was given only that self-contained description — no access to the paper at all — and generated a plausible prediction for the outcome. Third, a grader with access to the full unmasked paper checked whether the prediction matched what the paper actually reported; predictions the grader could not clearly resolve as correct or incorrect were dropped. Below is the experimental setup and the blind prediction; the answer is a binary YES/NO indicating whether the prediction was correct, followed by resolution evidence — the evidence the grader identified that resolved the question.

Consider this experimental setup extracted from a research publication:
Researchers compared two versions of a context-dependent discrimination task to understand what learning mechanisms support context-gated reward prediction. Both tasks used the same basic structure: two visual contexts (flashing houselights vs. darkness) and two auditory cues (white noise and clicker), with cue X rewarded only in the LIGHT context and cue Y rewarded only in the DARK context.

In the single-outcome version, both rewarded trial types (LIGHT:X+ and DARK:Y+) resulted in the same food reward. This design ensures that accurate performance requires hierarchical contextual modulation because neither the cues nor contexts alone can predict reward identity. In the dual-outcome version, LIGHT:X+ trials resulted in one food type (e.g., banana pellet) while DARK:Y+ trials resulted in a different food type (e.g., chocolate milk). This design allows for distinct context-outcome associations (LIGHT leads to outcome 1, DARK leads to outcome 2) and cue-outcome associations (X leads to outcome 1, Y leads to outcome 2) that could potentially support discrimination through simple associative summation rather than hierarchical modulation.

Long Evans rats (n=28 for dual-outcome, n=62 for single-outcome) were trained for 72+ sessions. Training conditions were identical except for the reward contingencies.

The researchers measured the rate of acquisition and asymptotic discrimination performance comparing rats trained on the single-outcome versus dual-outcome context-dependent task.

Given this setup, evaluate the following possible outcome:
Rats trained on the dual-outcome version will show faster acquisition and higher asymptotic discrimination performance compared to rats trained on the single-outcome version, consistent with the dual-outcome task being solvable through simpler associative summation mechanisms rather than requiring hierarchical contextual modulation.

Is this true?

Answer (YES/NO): NO